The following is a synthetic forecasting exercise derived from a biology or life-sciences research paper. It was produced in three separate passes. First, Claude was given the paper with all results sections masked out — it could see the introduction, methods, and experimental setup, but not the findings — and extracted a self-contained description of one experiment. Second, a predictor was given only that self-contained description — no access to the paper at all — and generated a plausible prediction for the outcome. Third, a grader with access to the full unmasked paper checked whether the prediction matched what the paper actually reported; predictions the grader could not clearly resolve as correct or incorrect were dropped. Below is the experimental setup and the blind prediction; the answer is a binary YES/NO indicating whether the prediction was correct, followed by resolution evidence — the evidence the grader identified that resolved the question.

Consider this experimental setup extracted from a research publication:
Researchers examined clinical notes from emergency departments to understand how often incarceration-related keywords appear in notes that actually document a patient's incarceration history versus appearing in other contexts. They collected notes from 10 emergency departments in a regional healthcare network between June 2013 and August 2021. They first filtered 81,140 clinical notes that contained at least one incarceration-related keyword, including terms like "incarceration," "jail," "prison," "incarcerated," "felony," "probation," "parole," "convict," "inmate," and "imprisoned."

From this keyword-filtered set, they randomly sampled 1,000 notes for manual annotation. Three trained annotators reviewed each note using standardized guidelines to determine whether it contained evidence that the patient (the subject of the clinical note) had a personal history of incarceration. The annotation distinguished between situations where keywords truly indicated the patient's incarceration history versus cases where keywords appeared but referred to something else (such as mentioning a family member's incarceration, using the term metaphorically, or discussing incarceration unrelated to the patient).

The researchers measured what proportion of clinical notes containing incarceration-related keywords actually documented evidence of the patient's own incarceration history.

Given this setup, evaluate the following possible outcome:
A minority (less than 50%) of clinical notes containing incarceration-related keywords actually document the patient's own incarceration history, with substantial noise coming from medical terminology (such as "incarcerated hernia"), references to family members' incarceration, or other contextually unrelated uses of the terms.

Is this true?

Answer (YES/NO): NO